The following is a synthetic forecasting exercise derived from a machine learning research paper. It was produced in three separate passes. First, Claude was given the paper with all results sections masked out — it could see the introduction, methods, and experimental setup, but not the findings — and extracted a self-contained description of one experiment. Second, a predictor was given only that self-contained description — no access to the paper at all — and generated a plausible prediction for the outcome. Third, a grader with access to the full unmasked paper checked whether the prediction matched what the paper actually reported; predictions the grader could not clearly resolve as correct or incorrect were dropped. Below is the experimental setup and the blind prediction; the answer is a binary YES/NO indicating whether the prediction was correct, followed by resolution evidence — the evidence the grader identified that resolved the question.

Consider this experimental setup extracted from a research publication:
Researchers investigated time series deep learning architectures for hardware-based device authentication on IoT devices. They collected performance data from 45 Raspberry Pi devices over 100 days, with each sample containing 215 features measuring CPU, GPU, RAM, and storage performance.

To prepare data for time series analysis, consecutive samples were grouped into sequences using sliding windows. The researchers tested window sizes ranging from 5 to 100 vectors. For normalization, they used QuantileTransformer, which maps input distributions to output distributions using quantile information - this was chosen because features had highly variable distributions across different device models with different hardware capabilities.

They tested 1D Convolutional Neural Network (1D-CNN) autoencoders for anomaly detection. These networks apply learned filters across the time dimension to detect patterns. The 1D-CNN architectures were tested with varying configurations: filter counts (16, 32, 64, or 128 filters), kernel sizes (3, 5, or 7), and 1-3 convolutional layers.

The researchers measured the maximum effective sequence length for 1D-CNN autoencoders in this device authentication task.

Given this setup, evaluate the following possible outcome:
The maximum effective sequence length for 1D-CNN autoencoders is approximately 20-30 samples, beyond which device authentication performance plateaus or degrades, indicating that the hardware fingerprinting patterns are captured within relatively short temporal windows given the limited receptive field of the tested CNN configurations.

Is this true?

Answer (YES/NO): NO